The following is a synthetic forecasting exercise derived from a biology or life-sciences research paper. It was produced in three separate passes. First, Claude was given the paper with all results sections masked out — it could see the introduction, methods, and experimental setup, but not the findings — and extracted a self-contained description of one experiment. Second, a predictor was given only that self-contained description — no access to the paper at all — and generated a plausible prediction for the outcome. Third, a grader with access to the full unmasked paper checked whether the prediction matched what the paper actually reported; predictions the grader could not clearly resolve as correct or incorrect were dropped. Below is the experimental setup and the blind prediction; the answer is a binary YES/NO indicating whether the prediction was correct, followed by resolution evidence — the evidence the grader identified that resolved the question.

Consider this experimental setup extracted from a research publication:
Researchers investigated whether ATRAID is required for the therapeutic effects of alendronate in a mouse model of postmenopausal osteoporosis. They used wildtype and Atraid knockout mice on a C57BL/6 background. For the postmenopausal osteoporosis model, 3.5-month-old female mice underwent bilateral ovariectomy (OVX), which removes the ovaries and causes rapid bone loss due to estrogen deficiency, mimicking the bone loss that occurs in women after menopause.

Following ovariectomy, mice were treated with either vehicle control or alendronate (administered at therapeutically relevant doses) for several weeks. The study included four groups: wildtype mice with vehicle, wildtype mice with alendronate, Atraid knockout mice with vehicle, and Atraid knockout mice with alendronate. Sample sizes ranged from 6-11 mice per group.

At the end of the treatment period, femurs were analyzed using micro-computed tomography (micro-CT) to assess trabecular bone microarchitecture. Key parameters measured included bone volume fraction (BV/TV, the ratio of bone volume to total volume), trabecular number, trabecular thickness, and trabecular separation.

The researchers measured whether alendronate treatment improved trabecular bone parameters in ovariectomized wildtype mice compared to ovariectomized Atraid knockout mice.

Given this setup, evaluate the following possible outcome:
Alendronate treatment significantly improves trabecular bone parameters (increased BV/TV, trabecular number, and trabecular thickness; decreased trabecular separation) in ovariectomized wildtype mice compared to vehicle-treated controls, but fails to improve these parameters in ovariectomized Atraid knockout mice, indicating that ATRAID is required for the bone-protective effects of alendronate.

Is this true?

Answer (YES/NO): YES